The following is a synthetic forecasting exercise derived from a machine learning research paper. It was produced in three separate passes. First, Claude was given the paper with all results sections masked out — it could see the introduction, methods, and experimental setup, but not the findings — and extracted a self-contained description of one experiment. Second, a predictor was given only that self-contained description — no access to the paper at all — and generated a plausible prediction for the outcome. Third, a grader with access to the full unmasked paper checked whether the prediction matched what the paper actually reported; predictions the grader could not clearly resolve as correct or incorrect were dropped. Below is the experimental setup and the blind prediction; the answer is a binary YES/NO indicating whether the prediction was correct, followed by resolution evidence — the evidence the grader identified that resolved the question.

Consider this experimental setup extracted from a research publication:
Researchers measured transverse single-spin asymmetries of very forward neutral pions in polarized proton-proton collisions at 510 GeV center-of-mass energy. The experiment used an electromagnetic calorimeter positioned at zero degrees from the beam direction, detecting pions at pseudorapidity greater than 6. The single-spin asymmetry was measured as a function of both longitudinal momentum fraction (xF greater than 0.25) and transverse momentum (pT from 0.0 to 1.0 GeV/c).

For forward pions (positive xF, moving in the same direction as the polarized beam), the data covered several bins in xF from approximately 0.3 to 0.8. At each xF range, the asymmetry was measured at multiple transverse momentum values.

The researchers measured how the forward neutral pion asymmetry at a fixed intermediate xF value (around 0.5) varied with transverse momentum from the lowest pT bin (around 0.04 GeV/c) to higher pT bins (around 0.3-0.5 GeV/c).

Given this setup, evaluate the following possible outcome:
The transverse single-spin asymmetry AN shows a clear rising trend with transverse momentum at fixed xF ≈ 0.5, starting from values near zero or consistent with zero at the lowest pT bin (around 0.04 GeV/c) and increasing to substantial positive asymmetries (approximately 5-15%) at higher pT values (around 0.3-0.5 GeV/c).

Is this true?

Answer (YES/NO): YES